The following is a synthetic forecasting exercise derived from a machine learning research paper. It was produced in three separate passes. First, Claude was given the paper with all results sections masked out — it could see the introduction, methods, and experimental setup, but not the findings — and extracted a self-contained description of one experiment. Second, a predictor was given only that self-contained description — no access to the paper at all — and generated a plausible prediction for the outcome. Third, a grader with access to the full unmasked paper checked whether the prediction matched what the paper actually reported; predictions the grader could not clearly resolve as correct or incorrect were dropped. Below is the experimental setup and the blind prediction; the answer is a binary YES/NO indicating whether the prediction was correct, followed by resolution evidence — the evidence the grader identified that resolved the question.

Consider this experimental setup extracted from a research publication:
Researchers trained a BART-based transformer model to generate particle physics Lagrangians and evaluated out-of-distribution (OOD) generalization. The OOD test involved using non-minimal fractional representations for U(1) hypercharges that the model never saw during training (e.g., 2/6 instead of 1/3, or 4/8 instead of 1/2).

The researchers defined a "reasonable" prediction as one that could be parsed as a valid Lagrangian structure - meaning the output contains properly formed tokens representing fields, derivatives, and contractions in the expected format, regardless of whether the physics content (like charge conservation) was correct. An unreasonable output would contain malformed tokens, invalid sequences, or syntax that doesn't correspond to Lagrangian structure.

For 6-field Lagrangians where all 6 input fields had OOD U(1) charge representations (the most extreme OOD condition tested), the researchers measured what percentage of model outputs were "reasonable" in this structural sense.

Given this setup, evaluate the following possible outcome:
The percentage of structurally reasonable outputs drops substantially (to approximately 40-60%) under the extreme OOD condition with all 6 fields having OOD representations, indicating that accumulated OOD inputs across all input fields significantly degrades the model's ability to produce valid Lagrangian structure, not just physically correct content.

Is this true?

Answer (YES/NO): NO